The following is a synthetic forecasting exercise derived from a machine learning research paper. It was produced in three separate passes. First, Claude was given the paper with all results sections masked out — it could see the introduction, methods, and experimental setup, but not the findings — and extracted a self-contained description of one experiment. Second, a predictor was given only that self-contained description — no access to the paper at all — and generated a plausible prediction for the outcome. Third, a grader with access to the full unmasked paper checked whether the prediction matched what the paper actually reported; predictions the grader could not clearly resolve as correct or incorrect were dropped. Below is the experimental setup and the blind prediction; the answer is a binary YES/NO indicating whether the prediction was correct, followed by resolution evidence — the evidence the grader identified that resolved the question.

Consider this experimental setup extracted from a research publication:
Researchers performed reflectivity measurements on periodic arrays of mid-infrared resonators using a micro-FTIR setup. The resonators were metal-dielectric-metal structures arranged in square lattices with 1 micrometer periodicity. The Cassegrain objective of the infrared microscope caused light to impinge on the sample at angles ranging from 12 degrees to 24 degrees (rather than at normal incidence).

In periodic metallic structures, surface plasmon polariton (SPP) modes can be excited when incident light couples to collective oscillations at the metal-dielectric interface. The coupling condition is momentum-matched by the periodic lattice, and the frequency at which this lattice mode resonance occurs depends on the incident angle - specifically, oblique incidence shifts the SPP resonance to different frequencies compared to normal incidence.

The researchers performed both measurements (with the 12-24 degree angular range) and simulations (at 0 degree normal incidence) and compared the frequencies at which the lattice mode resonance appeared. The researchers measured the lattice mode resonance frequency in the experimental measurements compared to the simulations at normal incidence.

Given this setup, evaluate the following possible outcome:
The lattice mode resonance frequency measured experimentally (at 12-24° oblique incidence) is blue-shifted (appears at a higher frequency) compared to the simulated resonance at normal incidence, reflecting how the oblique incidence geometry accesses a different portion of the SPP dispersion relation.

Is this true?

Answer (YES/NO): NO